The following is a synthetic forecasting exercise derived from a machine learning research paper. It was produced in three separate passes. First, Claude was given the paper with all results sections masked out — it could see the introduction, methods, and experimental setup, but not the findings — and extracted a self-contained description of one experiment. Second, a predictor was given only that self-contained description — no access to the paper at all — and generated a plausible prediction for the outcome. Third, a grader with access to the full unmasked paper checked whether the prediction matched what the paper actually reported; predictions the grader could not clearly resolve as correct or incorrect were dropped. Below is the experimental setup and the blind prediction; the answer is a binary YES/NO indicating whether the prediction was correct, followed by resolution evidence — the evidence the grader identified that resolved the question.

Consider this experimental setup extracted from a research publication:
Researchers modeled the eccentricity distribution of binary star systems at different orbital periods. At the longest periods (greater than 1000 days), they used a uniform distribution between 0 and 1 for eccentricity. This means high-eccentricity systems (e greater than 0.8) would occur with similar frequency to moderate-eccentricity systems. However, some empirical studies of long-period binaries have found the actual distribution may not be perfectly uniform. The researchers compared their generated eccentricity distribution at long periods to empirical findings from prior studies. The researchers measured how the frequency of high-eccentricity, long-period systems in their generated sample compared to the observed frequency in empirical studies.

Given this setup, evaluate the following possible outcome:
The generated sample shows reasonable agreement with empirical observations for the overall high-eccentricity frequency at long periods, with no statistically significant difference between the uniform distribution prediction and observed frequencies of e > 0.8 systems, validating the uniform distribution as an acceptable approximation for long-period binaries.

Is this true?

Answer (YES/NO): NO